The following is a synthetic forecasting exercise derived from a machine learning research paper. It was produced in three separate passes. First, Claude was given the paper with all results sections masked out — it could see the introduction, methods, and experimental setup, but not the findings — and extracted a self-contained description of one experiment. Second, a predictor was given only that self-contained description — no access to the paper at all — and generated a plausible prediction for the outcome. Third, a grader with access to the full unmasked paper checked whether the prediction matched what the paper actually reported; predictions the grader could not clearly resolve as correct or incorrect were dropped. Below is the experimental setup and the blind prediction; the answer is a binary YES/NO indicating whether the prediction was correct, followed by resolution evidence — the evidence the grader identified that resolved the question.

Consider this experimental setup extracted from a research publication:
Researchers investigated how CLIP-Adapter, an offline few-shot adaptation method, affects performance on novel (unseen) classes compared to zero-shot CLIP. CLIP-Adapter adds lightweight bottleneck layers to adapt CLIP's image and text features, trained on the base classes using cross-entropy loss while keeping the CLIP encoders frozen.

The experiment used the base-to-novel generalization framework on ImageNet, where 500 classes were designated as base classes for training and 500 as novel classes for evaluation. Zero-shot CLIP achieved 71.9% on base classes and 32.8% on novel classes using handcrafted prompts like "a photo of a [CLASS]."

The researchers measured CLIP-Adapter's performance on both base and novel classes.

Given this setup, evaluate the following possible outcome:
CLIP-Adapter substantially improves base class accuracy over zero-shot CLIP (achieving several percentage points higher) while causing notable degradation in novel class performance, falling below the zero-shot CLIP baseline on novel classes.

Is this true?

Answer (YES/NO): YES